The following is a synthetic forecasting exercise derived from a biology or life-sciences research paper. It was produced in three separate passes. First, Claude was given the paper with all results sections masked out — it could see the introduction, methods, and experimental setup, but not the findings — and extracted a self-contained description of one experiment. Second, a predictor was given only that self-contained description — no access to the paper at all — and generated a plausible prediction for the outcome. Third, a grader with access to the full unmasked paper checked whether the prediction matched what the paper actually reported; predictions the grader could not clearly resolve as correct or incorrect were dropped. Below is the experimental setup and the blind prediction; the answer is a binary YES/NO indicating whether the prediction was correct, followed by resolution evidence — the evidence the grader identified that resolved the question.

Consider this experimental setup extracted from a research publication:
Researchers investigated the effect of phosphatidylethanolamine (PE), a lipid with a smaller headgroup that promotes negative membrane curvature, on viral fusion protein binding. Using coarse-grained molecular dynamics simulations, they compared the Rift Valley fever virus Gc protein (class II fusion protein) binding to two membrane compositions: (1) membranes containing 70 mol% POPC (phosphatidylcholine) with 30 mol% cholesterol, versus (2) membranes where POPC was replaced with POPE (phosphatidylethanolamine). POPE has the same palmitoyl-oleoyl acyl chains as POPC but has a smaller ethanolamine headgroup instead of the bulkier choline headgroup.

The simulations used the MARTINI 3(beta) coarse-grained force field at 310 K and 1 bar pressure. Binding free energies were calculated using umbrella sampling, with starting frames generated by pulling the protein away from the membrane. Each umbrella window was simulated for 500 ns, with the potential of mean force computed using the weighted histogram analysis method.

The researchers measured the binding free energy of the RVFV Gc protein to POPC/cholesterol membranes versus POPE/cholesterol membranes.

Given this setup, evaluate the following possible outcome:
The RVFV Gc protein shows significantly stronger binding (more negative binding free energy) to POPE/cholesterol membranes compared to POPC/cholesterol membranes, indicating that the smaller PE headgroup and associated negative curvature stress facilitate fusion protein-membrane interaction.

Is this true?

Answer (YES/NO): NO